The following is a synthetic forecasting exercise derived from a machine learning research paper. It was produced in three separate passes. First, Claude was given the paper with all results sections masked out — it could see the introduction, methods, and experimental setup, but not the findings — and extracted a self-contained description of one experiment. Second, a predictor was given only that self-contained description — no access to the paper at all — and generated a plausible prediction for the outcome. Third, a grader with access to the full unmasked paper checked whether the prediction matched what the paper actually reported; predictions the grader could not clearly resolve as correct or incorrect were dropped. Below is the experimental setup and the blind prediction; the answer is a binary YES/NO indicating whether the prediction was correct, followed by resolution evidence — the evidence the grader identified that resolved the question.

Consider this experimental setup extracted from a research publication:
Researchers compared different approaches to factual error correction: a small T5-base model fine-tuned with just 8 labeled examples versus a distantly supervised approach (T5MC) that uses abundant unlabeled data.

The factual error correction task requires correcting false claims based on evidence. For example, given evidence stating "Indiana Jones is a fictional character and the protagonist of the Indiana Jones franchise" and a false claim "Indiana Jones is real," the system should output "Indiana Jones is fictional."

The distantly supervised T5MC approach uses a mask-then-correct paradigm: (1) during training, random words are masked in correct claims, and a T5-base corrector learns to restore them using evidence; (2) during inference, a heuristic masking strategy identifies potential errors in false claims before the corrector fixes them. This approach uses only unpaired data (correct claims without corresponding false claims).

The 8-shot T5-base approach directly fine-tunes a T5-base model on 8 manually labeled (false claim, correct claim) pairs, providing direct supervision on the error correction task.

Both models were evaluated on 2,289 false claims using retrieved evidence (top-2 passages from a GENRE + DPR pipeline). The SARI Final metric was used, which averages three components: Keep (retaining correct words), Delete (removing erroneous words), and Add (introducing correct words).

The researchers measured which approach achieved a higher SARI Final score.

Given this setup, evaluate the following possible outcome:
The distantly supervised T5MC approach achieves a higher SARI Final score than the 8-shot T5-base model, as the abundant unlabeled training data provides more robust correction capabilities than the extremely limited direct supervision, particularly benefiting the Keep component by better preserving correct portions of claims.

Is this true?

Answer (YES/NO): NO